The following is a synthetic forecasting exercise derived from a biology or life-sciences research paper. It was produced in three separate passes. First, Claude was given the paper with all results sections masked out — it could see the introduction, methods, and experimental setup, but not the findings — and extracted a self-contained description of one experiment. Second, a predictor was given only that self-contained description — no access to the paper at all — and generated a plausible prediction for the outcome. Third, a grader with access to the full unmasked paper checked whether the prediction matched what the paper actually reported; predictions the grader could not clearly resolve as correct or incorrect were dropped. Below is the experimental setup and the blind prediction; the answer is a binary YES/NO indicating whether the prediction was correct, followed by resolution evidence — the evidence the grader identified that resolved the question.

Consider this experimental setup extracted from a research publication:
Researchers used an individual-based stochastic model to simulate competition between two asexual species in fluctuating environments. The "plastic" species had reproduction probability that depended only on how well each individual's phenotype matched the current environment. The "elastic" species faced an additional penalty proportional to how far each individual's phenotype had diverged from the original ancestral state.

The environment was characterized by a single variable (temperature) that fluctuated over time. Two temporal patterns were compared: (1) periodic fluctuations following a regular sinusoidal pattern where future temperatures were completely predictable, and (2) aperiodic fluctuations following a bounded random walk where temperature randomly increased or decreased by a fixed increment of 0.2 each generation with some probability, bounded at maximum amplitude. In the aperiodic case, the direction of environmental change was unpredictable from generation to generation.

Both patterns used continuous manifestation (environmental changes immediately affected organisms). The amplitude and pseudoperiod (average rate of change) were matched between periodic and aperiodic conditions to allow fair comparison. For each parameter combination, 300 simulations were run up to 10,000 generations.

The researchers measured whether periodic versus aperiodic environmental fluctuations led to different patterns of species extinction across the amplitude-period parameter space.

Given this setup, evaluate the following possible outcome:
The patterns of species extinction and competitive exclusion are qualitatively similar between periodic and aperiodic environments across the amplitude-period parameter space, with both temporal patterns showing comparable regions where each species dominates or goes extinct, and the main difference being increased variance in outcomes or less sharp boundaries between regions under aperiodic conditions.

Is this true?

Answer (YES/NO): NO